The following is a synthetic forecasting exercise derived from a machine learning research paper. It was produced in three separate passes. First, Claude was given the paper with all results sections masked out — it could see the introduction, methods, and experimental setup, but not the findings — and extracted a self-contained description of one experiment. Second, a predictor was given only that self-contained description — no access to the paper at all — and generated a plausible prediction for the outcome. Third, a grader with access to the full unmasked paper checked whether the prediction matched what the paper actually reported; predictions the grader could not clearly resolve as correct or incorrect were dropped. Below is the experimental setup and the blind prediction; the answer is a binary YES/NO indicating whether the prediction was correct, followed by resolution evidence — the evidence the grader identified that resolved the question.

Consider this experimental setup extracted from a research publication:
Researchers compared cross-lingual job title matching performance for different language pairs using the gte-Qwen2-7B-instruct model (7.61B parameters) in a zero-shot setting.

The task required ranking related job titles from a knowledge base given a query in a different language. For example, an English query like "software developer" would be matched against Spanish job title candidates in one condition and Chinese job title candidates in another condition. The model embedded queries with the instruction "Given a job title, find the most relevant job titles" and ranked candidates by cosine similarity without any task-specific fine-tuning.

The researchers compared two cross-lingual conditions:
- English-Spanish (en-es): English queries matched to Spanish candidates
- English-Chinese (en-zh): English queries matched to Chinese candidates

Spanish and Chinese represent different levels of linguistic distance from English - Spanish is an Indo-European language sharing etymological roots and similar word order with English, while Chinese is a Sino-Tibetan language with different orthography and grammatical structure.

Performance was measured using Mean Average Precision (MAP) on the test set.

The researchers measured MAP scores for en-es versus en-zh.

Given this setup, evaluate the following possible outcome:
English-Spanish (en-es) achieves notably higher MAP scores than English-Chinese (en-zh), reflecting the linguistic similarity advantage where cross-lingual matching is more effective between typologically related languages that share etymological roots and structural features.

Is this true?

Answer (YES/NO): NO